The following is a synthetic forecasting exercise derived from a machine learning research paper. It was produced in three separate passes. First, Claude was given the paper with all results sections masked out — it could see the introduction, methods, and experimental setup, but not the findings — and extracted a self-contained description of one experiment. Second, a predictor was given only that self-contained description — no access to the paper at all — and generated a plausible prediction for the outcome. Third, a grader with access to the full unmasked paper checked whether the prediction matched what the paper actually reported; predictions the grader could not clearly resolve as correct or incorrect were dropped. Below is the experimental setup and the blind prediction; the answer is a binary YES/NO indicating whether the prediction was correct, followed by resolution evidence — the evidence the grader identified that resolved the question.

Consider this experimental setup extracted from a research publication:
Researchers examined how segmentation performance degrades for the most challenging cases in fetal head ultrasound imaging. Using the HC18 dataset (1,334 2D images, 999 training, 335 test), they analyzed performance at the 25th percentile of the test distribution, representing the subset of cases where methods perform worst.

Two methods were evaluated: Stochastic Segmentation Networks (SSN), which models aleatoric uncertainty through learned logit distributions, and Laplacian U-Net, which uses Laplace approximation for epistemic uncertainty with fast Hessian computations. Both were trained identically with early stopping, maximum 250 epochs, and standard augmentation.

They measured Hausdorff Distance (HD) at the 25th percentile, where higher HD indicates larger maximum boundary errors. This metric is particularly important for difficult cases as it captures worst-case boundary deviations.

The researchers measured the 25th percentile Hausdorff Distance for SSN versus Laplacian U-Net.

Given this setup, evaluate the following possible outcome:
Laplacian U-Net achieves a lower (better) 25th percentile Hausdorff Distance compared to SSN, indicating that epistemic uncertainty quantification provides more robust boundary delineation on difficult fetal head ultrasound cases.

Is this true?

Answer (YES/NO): NO